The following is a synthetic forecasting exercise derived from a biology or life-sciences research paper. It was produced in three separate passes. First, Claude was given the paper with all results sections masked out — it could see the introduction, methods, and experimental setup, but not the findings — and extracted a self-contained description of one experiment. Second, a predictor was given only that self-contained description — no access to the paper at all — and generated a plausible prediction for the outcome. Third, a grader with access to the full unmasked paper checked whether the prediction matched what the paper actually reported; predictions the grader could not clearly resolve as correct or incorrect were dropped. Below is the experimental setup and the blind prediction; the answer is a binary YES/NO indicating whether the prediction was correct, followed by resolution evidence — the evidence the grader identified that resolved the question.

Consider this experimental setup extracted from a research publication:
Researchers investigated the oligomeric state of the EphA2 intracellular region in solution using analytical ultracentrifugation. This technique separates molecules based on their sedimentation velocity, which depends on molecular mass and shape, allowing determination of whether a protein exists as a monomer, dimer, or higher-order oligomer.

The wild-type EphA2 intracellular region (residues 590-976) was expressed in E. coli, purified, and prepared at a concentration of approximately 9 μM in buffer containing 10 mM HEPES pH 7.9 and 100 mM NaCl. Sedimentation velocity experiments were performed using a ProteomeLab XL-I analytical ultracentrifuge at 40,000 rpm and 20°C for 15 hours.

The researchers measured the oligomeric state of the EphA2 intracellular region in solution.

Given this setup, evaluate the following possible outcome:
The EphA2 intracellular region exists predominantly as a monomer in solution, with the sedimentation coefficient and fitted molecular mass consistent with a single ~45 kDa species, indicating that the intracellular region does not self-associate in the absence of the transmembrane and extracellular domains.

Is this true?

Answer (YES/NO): YES